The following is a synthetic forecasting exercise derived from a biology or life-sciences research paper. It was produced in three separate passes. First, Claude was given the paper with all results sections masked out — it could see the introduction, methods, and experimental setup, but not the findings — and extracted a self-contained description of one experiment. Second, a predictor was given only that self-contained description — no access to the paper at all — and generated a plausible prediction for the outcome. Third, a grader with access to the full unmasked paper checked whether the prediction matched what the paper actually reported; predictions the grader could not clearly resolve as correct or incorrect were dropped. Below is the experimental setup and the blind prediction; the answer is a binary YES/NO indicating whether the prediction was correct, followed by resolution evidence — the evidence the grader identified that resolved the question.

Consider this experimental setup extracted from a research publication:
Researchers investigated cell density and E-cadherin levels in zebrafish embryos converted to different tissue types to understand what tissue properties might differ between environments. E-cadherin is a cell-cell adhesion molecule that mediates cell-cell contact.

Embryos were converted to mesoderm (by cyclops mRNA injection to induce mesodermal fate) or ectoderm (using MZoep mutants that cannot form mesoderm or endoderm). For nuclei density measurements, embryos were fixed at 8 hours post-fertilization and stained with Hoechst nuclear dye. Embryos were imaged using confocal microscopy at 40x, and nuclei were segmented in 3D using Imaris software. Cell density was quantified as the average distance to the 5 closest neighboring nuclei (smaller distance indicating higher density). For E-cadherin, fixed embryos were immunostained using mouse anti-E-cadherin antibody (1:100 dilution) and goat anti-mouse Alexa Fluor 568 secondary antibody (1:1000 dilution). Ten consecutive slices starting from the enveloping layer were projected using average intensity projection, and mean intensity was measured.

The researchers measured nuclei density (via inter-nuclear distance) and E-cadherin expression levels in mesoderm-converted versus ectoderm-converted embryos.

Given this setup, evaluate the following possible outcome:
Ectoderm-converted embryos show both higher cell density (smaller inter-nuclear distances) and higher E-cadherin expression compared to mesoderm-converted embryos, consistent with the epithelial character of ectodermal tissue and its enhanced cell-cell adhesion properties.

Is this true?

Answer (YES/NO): NO